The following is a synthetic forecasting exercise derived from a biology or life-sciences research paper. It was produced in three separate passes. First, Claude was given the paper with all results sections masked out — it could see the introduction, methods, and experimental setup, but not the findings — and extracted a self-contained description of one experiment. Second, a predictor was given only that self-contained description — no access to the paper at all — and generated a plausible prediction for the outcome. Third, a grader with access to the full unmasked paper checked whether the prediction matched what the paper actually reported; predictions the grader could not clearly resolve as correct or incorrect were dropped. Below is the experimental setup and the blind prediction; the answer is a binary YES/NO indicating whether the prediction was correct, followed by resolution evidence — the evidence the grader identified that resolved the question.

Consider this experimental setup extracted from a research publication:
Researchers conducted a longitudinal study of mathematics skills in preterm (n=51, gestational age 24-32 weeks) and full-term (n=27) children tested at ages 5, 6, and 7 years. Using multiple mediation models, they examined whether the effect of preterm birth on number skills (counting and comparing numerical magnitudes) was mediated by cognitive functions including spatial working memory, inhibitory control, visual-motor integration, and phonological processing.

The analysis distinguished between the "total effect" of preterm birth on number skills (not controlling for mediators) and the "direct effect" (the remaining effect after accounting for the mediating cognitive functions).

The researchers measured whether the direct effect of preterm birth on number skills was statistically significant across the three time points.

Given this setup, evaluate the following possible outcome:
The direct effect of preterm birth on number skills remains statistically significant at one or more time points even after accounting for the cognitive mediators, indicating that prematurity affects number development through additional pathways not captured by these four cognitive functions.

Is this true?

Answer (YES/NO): NO